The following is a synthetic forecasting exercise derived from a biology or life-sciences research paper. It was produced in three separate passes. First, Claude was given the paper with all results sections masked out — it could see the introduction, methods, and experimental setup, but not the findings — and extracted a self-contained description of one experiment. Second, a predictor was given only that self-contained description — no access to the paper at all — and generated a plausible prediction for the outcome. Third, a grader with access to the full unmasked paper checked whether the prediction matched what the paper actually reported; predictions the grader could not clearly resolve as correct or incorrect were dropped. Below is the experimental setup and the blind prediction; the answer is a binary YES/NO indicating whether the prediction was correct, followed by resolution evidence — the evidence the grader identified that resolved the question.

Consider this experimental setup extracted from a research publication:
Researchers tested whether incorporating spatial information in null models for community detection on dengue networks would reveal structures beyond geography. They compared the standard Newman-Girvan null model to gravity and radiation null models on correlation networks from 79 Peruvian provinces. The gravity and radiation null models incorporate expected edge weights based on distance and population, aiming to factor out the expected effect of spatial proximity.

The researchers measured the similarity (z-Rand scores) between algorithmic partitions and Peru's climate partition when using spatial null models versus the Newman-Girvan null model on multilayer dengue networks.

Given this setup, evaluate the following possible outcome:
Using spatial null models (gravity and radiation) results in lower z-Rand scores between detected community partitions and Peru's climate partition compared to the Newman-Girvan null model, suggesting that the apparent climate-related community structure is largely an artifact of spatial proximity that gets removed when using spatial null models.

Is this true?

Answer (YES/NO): YES